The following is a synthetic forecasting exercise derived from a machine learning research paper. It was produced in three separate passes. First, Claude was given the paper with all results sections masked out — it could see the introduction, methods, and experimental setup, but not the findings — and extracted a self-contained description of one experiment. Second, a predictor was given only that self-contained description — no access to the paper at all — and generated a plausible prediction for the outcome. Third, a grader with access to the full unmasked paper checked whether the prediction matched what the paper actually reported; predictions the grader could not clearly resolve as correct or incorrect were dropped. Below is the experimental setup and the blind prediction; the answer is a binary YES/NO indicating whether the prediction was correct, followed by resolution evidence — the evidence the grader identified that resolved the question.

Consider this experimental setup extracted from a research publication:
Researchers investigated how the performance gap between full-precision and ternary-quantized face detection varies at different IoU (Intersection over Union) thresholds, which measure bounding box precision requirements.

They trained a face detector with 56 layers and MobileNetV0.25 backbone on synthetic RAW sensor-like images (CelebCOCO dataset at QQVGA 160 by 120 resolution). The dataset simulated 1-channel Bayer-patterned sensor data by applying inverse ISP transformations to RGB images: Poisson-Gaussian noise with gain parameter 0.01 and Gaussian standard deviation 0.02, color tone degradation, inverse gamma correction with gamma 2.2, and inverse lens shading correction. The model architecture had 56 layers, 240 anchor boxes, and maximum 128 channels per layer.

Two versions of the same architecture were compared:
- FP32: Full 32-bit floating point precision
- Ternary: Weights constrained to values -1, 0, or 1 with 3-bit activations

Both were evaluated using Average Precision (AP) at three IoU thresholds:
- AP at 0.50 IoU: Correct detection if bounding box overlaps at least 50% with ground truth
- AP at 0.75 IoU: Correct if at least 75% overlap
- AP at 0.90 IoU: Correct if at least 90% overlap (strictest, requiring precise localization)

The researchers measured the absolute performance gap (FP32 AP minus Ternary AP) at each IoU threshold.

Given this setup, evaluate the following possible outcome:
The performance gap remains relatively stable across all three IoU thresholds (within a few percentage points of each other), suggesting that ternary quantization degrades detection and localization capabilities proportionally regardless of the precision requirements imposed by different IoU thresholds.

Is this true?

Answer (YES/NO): NO